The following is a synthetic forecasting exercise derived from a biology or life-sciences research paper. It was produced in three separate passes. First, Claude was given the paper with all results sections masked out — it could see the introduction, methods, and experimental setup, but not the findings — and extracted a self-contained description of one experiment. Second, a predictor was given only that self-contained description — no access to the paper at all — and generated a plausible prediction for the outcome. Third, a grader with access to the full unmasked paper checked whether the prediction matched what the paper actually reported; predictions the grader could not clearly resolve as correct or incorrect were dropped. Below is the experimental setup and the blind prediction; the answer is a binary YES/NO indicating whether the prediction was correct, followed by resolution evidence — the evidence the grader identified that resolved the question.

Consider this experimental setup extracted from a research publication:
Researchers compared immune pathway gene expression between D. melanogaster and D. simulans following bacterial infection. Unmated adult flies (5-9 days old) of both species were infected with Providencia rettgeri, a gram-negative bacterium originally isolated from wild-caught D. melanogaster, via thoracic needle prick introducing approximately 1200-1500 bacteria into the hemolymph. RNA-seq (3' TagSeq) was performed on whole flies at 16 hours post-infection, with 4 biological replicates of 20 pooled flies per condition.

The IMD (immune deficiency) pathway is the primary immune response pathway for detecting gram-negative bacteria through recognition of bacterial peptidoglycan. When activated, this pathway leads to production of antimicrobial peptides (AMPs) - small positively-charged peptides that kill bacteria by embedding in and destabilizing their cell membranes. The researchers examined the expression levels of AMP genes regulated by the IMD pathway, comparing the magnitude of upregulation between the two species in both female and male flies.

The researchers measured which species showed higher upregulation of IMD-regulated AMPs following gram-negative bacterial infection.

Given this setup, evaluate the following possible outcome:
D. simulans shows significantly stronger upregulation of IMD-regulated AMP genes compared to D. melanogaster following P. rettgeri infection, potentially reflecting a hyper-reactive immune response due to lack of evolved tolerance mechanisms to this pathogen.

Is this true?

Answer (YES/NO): NO